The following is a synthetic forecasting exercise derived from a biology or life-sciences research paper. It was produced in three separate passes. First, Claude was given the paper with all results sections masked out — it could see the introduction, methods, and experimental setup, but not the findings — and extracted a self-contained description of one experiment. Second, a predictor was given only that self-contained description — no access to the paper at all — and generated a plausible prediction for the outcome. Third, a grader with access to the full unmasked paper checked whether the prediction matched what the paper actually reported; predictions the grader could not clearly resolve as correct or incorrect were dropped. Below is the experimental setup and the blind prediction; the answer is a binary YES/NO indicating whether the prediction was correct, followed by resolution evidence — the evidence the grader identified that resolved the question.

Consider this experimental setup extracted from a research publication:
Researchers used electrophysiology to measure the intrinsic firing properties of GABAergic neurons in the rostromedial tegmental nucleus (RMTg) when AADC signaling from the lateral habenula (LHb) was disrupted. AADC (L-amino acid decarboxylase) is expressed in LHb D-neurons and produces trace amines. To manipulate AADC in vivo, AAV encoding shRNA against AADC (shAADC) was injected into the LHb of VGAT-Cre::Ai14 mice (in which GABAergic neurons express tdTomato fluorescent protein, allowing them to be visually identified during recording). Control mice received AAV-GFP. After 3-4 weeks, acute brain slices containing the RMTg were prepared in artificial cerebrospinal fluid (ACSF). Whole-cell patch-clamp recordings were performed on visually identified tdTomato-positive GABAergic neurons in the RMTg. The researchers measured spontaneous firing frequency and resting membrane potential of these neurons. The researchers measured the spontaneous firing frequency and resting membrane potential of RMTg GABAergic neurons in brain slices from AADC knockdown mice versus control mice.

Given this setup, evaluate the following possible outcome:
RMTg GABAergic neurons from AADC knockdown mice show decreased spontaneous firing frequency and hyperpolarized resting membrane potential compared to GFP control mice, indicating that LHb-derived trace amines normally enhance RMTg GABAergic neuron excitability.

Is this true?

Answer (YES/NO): NO